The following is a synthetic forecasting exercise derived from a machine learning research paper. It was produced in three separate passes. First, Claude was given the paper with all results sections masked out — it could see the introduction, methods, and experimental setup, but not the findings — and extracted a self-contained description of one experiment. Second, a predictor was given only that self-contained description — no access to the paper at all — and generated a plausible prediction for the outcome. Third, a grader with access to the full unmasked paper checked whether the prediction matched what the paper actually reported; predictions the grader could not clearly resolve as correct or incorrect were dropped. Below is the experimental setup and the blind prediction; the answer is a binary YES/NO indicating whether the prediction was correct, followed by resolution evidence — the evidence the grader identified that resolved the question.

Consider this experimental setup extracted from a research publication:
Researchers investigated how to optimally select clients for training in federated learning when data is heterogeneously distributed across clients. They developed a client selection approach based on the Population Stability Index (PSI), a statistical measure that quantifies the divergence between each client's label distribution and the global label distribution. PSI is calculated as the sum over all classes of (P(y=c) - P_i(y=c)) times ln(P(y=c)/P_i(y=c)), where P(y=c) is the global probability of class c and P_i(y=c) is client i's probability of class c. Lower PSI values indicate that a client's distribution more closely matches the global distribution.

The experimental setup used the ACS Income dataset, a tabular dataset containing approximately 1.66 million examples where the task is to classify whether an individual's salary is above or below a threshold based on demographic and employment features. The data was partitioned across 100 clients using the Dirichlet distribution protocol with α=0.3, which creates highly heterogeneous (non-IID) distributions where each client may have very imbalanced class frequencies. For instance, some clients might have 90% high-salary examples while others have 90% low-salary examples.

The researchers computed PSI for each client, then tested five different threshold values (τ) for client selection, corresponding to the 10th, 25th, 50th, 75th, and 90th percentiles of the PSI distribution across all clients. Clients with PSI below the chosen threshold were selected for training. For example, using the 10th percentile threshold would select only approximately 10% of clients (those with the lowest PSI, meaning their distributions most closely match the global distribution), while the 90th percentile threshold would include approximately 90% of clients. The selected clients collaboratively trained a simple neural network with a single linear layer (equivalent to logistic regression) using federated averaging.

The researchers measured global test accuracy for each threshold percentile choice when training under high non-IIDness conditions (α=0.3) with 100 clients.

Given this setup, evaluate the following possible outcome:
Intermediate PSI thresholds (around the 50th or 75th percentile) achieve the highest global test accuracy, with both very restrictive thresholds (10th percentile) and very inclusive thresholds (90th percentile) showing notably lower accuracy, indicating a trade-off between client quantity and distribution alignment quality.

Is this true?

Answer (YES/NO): NO